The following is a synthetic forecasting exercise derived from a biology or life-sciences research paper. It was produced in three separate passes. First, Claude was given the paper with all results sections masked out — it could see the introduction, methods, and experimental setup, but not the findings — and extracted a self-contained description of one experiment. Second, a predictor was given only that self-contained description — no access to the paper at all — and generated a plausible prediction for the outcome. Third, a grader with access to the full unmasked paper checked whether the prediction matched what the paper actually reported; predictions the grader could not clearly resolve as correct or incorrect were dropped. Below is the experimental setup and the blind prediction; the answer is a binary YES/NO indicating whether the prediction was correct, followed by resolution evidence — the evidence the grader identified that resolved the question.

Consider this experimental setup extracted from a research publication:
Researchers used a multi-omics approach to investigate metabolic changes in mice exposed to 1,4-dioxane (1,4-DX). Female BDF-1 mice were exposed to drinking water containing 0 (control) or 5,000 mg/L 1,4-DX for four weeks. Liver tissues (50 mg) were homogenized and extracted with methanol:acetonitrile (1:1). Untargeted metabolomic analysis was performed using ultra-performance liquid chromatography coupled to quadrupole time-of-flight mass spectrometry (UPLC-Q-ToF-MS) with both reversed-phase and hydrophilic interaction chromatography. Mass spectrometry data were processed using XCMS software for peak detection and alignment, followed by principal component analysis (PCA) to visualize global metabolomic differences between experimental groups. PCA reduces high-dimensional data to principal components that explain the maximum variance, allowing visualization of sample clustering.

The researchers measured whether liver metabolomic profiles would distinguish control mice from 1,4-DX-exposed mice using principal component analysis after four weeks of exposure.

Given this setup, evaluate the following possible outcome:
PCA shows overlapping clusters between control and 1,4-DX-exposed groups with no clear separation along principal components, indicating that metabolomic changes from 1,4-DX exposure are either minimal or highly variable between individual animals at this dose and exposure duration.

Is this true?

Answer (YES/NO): YES